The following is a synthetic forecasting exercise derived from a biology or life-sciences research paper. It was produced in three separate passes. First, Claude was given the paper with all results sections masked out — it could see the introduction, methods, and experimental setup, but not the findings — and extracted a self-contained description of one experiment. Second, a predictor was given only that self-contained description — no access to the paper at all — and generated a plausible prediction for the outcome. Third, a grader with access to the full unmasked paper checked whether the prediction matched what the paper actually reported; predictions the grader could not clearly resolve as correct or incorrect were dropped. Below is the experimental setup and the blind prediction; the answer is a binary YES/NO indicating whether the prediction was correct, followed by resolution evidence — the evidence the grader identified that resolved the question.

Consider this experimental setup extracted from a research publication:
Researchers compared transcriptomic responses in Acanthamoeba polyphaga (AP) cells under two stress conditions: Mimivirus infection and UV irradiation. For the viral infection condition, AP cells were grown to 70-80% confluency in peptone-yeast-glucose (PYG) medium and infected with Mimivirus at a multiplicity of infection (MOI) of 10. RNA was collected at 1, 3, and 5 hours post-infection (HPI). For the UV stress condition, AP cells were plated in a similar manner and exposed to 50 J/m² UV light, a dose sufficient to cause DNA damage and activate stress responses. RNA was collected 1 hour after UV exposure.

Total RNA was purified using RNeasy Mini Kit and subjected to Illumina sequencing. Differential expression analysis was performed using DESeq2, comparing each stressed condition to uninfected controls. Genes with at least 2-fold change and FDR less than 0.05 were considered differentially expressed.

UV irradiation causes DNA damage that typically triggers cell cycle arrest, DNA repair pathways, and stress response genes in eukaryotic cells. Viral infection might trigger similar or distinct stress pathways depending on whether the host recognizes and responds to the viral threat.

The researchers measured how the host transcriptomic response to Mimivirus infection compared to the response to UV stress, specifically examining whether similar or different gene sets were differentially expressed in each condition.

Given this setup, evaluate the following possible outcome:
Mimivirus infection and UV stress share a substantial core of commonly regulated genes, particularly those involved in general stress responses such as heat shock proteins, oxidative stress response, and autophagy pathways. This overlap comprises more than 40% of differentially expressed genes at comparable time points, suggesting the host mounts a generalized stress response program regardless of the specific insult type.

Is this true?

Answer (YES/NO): NO